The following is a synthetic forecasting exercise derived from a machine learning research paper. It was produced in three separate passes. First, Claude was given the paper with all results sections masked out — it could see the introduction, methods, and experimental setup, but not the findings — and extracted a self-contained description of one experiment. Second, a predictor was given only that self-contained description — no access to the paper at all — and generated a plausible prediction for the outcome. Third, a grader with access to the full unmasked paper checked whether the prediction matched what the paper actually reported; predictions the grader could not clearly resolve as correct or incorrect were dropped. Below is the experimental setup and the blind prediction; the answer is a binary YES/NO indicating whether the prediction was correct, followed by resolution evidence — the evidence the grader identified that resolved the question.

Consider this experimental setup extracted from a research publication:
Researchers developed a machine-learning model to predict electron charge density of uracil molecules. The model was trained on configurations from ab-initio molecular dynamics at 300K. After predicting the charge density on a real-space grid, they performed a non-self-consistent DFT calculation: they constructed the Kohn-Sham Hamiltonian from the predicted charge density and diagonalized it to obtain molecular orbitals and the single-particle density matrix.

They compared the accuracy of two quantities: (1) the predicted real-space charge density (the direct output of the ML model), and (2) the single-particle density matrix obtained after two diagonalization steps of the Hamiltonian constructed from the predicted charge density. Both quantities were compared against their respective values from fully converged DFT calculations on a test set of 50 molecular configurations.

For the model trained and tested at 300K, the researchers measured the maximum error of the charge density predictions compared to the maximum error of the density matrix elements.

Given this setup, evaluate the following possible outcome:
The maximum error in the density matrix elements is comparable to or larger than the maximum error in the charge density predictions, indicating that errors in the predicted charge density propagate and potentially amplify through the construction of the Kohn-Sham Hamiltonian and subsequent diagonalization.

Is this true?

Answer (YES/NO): YES